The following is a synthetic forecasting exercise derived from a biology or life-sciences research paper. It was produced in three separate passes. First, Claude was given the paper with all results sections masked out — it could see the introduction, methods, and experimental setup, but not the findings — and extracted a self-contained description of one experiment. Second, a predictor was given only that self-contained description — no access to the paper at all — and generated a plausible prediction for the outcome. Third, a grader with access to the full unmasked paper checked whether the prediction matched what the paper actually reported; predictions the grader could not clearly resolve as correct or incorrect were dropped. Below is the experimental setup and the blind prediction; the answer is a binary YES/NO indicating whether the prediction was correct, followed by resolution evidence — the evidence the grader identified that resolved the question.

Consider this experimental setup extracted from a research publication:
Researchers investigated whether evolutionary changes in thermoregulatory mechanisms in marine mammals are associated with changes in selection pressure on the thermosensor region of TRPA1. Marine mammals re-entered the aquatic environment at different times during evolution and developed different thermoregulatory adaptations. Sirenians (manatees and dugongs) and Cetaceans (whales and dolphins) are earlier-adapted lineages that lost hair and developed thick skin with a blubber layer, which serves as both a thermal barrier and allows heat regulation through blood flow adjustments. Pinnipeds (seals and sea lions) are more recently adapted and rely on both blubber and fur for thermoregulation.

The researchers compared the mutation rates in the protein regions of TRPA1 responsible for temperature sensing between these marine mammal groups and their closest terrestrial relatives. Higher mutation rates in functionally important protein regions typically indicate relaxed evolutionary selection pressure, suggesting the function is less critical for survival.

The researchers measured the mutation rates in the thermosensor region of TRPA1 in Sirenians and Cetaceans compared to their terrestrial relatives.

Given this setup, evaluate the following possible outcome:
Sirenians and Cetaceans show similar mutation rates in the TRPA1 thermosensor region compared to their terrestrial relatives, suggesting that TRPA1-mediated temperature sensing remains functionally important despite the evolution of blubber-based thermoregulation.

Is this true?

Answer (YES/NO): NO